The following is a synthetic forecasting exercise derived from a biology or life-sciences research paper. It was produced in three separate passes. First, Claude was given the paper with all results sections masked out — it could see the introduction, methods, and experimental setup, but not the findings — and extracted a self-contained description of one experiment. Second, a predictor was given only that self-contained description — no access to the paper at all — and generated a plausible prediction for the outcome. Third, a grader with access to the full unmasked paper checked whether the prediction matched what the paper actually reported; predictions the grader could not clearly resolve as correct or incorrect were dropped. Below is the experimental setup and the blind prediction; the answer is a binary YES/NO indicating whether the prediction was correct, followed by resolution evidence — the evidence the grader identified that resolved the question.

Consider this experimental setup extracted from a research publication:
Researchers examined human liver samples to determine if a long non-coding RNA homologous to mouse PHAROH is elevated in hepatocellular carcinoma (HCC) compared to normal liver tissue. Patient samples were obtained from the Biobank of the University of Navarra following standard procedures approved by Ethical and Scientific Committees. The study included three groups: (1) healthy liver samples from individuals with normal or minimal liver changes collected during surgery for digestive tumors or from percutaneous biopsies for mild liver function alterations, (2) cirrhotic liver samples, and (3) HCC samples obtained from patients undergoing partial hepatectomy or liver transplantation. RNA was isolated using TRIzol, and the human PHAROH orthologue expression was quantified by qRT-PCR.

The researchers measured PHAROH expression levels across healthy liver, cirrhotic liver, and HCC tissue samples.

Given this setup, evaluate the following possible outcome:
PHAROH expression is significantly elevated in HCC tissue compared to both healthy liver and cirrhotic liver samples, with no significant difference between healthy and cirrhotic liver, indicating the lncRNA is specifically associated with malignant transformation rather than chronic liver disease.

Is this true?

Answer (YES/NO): NO